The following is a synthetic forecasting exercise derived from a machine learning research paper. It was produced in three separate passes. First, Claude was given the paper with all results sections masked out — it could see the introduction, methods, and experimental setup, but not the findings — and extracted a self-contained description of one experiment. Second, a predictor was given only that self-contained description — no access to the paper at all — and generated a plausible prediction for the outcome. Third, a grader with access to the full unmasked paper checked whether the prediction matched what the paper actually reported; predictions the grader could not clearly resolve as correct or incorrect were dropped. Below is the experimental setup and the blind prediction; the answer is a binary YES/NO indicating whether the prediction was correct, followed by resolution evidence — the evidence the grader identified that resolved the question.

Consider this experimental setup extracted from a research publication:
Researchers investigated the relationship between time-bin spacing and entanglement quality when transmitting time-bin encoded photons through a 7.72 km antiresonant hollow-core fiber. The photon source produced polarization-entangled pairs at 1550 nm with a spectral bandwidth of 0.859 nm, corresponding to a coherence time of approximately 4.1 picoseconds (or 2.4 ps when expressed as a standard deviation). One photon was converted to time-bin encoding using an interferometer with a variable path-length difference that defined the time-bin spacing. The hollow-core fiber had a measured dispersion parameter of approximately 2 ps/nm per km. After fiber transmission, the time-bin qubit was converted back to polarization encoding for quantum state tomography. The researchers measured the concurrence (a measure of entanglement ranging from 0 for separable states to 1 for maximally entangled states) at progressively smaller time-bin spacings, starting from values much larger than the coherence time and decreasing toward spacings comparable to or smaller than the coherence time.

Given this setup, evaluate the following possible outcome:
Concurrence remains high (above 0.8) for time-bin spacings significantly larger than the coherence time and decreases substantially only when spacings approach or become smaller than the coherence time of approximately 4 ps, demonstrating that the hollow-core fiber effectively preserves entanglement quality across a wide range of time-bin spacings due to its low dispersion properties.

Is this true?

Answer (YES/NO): NO